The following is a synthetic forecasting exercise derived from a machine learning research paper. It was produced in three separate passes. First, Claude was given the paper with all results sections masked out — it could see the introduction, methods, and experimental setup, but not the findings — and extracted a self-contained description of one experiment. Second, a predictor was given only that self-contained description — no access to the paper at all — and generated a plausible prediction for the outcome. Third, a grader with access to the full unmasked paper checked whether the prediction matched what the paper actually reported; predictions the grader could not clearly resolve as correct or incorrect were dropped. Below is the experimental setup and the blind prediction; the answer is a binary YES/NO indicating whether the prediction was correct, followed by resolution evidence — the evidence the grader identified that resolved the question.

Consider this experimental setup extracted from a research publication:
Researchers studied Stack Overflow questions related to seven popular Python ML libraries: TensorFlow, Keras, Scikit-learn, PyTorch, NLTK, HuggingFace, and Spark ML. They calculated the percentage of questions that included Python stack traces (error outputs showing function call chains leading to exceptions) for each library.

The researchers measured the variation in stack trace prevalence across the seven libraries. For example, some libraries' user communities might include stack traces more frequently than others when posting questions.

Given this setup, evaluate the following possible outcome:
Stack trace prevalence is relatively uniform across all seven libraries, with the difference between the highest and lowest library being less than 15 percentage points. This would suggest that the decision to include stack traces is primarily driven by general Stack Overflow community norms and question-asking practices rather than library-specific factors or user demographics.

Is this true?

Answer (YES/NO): YES